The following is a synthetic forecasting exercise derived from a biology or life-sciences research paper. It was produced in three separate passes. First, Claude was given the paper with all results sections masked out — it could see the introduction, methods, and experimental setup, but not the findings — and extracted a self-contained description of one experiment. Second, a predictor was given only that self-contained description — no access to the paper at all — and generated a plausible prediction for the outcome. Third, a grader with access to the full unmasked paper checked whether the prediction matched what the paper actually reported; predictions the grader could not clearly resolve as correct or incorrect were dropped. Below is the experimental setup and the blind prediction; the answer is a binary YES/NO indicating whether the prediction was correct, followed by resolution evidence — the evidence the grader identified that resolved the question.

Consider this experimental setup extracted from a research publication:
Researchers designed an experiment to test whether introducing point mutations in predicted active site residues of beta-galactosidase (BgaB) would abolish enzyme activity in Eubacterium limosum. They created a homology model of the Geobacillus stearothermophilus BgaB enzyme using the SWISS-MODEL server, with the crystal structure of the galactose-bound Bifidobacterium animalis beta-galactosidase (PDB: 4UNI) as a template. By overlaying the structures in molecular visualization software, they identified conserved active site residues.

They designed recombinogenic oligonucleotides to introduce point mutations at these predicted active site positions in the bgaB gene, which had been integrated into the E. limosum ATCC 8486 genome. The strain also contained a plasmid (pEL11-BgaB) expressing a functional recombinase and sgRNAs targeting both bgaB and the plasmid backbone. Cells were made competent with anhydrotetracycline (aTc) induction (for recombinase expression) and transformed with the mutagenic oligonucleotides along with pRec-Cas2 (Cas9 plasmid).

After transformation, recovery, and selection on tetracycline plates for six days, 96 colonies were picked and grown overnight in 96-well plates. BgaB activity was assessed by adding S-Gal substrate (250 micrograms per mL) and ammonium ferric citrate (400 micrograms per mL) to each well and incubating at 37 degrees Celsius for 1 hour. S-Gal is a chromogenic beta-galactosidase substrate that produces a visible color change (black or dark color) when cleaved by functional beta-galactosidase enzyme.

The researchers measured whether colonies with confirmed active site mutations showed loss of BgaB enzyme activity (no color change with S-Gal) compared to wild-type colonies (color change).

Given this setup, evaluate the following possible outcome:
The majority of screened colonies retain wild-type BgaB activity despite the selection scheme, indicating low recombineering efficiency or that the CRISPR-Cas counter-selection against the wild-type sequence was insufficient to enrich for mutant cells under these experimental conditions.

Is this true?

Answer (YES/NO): NO